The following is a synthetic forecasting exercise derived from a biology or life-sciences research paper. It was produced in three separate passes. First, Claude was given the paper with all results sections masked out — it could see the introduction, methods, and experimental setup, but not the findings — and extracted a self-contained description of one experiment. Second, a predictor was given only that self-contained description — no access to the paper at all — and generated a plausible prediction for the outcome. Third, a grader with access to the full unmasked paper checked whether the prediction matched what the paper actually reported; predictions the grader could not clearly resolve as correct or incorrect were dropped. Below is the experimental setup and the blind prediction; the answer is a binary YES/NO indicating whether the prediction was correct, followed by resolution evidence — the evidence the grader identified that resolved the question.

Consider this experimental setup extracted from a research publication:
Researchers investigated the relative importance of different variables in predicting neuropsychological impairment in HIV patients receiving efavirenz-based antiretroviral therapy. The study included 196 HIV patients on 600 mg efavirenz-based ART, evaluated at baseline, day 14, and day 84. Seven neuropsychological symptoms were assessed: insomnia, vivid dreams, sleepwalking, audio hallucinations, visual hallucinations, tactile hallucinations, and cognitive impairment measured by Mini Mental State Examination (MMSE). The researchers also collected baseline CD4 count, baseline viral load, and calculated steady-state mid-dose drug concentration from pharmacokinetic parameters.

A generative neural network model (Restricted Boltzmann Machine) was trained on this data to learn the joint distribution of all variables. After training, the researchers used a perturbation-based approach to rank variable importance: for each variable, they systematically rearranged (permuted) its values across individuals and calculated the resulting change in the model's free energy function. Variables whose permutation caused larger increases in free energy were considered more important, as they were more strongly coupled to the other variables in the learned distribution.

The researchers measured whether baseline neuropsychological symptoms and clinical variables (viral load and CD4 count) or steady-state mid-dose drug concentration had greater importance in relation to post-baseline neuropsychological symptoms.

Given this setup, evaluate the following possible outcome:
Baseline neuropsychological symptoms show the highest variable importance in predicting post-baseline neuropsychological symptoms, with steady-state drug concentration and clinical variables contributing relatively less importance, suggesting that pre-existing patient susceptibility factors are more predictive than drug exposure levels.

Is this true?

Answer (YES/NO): NO